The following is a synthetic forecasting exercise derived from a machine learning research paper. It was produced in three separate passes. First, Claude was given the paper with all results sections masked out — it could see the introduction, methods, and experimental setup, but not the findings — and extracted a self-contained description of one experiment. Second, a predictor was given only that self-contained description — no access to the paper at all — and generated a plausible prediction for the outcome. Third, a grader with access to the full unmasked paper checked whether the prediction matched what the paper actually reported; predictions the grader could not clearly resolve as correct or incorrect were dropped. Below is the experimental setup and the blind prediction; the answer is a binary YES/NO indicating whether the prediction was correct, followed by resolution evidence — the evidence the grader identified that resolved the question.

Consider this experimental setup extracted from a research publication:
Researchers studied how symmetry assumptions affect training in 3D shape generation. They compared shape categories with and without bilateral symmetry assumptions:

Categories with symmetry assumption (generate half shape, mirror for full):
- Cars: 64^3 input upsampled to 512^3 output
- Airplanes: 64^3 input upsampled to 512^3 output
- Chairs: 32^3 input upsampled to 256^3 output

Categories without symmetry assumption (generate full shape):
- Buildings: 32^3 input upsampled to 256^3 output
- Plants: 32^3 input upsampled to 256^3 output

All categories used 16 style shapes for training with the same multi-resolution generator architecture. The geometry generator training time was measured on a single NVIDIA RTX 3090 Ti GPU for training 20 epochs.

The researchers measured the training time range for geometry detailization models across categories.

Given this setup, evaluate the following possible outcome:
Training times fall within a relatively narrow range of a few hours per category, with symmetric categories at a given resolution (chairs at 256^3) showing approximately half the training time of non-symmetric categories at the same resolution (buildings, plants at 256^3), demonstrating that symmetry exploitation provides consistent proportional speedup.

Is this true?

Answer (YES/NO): NO